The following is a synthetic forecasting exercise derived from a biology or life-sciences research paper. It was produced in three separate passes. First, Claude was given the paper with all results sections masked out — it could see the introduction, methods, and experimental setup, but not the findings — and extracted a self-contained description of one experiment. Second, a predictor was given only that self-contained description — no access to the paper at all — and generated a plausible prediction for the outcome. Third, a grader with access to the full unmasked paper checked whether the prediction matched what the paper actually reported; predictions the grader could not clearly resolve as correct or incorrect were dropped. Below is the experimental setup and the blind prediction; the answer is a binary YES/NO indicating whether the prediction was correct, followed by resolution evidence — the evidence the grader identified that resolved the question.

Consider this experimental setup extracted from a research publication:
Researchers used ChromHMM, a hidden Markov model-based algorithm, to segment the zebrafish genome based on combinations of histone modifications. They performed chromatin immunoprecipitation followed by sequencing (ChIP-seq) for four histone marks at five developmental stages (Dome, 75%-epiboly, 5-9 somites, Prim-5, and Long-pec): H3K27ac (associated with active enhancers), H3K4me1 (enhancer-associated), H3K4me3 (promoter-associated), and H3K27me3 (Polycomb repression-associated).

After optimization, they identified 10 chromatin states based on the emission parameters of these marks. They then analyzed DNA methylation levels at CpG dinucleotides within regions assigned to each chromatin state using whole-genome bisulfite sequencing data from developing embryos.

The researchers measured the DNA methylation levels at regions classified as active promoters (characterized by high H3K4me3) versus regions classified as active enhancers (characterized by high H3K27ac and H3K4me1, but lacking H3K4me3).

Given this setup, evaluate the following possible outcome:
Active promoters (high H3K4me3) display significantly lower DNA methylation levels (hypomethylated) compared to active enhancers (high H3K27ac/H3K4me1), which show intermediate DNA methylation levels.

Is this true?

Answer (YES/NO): NO